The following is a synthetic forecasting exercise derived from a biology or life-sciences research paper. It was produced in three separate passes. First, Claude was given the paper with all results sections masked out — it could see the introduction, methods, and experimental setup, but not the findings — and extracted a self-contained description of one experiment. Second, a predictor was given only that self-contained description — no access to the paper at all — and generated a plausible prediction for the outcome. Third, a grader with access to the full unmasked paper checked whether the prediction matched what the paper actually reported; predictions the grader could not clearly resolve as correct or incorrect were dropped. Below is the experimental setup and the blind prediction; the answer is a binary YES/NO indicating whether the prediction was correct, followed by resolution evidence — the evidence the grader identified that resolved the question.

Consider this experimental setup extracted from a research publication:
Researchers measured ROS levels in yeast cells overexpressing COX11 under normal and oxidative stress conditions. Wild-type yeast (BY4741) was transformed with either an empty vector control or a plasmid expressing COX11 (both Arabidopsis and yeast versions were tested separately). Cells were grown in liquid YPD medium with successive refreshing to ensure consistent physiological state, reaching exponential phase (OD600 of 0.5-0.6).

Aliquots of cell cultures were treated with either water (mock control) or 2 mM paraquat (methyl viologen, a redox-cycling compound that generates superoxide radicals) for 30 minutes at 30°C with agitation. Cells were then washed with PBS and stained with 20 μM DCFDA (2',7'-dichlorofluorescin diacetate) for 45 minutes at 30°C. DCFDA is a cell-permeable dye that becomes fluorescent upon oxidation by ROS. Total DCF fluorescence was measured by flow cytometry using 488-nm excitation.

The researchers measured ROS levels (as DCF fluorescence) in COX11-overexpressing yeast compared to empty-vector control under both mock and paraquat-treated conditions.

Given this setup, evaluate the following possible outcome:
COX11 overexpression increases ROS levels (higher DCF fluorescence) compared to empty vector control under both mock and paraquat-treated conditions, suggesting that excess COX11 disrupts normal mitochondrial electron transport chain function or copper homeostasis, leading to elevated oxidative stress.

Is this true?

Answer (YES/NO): NO